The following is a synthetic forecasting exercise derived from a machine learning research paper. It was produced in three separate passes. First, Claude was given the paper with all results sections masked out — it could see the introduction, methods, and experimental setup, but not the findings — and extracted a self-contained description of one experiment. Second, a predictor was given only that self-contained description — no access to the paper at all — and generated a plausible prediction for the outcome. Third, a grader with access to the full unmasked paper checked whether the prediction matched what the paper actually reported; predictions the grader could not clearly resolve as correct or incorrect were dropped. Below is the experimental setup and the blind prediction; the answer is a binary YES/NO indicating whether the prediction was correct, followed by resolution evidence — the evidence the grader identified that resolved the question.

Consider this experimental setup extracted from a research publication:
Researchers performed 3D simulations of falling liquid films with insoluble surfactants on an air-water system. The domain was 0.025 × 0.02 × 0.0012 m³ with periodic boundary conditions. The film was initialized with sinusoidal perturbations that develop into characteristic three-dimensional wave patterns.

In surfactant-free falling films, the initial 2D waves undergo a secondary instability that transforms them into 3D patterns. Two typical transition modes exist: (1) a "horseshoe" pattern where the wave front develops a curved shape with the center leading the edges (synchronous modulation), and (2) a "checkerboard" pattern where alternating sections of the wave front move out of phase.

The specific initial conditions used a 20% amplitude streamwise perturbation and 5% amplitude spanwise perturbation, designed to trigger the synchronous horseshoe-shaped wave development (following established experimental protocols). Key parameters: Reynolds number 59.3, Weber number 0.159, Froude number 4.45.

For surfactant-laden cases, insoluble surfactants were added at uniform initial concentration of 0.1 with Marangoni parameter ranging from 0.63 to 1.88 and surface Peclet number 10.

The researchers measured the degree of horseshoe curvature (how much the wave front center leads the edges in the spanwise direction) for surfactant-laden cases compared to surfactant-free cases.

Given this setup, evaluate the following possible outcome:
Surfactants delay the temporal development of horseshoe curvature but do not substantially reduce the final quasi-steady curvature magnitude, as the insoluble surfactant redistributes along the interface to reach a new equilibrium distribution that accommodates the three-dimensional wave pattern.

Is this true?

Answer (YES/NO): NO